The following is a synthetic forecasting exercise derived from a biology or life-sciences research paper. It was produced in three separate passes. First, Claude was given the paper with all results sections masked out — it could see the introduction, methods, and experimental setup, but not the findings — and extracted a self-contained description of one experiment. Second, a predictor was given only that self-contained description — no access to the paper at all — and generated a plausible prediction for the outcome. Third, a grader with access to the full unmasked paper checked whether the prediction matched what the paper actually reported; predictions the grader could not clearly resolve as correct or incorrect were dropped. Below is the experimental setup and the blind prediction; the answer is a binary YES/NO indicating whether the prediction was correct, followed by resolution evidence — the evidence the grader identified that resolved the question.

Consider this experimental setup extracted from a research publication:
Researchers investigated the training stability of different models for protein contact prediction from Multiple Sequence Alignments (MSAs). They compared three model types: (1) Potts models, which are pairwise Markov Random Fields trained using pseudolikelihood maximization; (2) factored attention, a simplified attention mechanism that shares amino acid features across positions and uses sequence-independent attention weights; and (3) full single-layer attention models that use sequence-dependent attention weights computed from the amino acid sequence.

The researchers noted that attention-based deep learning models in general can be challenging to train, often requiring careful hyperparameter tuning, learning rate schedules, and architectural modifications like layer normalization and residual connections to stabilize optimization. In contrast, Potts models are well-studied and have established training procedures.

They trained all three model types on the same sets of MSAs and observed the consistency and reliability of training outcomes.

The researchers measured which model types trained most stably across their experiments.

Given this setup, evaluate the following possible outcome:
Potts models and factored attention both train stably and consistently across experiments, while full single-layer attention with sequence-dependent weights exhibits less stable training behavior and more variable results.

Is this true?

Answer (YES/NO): YES